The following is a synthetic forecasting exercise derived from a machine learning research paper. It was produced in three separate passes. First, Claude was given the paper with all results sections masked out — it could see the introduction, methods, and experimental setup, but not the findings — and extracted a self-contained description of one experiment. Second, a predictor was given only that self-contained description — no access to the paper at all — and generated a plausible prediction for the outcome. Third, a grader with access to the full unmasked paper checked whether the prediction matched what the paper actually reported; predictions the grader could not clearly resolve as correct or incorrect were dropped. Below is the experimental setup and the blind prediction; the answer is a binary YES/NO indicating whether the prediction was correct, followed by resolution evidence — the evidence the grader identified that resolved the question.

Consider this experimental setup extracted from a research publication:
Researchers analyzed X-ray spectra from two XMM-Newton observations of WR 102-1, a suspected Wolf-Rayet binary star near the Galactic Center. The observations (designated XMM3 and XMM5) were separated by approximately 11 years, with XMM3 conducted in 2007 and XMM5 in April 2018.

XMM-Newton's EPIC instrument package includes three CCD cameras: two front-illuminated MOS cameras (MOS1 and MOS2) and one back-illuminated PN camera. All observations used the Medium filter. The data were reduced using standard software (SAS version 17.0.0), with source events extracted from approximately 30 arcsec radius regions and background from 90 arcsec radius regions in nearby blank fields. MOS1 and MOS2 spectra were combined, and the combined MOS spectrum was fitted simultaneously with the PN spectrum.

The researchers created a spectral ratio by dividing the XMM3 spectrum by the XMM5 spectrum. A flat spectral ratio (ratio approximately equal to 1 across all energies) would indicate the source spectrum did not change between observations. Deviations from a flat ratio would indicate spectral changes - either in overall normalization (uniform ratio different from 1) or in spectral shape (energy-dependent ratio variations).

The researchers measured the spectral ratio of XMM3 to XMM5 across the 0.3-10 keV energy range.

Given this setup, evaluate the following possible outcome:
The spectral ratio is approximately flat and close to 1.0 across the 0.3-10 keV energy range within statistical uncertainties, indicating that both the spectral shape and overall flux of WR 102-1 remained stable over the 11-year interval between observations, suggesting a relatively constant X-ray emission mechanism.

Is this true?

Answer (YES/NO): NO